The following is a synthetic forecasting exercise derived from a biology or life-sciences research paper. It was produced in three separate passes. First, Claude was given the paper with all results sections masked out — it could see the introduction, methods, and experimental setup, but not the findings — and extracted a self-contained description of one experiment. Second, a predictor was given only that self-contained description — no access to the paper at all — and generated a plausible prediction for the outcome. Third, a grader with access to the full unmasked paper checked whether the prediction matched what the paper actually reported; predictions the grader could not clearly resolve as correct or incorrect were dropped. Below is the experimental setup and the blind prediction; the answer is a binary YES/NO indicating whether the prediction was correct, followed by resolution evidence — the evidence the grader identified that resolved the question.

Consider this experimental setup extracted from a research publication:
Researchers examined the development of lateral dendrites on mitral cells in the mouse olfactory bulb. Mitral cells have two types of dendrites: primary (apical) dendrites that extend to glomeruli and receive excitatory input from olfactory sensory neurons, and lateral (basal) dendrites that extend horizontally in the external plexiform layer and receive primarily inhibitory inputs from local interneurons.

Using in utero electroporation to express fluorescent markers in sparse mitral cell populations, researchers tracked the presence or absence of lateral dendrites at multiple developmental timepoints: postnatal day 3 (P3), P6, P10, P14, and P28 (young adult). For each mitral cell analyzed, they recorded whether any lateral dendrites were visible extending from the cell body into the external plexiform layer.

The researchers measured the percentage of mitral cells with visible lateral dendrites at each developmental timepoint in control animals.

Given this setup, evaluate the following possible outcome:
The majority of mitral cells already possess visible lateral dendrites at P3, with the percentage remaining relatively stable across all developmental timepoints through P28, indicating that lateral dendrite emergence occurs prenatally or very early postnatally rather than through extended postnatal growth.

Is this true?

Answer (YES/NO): NO